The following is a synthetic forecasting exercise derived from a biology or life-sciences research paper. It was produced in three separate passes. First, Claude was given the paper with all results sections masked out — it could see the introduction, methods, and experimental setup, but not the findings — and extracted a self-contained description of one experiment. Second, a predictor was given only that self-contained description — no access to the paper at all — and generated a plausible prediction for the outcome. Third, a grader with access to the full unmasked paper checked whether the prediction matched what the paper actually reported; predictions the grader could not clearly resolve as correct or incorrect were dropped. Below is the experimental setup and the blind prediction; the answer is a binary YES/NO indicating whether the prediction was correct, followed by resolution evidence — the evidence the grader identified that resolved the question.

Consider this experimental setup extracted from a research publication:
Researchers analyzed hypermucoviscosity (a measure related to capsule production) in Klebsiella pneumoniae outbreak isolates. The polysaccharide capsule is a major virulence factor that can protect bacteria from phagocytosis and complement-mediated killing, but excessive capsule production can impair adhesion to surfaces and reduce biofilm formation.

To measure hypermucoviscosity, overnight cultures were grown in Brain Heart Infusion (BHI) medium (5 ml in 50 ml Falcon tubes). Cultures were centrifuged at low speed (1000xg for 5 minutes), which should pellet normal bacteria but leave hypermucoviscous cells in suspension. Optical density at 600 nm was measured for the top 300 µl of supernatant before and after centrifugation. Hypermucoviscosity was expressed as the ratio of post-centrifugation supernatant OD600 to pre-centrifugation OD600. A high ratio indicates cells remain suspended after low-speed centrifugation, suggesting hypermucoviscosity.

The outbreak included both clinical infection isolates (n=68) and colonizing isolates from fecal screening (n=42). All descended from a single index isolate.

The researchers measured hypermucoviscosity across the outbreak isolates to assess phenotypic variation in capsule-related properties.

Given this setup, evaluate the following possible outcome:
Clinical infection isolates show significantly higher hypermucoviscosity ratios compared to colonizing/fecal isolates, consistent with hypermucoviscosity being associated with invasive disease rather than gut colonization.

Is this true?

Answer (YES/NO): NO